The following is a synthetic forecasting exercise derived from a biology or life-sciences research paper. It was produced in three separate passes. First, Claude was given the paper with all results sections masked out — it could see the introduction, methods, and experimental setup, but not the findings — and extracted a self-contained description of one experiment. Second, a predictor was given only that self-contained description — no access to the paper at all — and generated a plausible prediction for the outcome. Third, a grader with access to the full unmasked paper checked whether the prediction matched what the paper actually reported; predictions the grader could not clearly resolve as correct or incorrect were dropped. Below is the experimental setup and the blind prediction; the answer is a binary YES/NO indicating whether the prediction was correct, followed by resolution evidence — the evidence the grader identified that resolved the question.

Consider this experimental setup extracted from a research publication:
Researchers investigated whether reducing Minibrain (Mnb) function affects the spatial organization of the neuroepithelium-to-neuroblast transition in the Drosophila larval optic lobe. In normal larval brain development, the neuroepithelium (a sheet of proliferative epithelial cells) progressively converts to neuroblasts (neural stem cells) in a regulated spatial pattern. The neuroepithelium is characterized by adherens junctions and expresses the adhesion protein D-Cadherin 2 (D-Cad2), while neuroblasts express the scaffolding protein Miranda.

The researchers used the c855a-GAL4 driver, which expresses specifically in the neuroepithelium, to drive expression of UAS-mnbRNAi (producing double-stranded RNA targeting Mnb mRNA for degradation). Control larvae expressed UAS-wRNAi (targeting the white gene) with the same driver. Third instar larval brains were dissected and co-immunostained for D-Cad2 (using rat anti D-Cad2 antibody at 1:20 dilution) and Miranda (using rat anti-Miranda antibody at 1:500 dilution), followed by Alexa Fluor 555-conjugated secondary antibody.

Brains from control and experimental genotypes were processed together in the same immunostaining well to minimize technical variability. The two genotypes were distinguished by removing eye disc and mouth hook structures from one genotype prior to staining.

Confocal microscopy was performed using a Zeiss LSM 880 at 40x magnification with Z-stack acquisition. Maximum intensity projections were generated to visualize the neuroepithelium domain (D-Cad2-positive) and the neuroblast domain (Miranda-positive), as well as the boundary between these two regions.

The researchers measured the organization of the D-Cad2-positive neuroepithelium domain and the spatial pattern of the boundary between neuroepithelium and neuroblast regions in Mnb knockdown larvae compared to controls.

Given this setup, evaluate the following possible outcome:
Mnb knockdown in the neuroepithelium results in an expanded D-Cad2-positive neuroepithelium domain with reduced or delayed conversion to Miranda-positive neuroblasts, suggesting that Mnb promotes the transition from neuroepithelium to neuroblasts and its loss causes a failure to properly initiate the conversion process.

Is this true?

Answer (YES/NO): YES